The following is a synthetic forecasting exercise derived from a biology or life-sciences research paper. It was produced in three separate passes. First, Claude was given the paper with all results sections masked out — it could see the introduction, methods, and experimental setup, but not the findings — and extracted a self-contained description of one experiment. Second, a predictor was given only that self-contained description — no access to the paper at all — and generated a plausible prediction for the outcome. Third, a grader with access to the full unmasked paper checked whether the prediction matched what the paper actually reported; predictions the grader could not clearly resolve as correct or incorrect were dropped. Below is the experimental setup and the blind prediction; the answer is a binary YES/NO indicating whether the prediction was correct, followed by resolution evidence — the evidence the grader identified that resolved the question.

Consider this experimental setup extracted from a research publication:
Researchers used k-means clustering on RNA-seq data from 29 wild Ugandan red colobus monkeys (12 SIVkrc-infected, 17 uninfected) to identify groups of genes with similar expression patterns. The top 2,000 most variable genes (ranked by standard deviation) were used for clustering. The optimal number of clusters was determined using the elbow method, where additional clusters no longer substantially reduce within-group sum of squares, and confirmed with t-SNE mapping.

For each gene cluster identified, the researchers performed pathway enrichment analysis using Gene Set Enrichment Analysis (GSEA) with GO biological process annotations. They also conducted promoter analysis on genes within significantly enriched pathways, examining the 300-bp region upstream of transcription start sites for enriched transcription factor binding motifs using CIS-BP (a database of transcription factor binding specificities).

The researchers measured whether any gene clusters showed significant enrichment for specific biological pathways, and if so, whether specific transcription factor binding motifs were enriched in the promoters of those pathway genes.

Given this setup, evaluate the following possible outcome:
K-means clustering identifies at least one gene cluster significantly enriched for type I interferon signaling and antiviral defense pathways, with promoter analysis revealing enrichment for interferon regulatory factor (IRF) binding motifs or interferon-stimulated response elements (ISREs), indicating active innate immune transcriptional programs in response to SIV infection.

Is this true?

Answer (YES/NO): NO